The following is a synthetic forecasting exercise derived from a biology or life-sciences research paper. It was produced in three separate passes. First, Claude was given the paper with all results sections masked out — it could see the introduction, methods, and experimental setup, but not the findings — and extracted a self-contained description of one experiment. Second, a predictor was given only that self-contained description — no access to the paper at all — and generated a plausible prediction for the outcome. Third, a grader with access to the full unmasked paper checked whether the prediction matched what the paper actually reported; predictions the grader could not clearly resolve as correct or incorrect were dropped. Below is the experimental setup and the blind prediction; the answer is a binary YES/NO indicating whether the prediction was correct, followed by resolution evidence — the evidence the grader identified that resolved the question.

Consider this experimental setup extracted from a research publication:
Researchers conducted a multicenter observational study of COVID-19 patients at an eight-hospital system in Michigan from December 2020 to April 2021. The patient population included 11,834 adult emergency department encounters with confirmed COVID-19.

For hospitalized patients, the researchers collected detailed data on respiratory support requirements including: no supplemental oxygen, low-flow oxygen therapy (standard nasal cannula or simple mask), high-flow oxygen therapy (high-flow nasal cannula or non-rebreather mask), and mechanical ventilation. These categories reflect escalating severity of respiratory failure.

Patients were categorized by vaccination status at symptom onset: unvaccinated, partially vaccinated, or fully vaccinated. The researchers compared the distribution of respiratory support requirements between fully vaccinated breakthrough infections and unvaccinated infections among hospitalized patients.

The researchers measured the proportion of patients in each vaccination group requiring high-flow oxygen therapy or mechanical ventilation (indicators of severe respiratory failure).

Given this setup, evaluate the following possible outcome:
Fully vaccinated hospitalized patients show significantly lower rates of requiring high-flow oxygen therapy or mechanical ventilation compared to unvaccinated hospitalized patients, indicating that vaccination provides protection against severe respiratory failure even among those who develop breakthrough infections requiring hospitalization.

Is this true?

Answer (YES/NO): NO